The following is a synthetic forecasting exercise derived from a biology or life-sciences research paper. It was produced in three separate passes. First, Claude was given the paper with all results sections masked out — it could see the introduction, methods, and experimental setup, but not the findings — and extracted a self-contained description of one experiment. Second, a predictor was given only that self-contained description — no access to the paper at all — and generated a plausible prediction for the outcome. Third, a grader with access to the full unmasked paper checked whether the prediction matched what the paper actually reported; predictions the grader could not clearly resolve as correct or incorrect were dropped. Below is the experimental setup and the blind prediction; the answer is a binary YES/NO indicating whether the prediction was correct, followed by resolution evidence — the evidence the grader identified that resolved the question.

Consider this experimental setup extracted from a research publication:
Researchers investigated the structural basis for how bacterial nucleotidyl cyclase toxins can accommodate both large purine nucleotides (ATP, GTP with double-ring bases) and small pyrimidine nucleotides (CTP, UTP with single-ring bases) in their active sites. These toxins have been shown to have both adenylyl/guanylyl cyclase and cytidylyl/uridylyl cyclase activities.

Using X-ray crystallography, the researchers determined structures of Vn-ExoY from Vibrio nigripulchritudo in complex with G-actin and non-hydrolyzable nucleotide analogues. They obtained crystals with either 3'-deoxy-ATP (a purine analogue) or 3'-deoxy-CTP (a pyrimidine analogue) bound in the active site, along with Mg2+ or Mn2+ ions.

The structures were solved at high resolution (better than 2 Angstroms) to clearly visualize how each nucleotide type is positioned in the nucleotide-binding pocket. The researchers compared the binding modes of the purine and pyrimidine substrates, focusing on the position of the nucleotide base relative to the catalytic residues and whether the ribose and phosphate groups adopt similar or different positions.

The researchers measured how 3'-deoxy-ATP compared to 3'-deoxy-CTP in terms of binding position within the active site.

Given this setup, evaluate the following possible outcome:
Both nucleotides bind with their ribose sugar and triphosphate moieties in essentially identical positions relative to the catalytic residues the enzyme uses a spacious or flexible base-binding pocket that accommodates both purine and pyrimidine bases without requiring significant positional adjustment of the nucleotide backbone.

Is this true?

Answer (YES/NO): YES